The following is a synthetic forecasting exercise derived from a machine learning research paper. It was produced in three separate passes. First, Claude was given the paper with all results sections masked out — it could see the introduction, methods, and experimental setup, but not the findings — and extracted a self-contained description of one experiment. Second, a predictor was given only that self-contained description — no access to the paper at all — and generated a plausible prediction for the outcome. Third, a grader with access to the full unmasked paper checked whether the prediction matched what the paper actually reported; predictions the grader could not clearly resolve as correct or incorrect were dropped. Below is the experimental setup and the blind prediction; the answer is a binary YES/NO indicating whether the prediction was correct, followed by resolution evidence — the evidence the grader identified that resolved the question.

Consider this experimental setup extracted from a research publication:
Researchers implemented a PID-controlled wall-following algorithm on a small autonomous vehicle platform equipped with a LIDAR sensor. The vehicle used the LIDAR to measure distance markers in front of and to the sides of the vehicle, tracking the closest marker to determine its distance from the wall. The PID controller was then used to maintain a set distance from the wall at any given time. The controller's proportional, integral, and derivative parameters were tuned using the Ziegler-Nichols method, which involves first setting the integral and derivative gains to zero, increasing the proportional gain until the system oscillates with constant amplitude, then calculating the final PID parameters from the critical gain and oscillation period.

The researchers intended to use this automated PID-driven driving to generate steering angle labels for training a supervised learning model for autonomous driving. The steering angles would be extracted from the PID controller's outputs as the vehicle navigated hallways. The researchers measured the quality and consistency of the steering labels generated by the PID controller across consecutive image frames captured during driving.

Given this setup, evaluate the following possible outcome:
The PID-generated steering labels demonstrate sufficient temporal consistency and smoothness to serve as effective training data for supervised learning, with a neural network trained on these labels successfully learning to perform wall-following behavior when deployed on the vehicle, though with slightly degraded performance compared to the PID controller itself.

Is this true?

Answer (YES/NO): NO